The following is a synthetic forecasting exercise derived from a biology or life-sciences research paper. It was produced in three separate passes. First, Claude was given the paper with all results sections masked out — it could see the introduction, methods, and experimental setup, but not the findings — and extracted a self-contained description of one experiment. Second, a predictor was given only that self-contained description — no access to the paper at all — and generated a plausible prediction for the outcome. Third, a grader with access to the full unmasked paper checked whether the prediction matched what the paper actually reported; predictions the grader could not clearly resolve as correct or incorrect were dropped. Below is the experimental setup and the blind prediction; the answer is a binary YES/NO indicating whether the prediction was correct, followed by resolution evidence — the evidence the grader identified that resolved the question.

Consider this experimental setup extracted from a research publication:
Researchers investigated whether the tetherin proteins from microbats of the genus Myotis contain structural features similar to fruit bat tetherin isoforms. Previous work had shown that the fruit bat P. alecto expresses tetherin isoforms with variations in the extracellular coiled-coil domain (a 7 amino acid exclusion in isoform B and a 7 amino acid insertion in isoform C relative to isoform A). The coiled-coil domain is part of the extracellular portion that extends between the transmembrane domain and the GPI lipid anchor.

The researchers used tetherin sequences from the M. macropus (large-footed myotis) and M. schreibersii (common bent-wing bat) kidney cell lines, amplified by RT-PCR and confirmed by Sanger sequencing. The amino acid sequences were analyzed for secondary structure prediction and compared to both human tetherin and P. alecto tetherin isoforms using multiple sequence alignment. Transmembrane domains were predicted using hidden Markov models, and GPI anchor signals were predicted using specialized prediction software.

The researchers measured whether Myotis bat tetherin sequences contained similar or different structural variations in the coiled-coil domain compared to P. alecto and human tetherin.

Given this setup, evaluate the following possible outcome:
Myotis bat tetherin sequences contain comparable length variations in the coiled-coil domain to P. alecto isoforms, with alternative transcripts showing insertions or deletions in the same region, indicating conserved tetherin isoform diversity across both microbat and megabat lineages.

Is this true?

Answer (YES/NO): NO